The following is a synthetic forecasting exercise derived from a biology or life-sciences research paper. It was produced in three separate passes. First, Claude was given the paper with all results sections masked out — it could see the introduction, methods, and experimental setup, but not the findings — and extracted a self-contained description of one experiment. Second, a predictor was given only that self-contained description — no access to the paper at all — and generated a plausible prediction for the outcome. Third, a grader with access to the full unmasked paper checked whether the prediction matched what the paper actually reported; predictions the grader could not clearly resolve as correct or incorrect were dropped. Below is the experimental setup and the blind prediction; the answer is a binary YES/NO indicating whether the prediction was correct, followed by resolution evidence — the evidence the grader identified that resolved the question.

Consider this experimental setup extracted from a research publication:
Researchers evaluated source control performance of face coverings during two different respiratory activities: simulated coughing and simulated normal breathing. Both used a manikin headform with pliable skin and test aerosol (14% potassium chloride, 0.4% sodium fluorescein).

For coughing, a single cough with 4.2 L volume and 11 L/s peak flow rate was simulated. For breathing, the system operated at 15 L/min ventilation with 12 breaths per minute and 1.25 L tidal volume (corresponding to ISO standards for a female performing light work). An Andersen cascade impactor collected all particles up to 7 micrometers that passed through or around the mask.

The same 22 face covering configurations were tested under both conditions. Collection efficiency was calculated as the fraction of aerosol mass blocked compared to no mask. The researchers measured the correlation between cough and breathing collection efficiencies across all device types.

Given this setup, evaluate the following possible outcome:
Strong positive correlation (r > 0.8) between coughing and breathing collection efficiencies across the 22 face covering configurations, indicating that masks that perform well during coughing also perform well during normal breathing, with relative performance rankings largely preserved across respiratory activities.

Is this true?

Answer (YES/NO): YES